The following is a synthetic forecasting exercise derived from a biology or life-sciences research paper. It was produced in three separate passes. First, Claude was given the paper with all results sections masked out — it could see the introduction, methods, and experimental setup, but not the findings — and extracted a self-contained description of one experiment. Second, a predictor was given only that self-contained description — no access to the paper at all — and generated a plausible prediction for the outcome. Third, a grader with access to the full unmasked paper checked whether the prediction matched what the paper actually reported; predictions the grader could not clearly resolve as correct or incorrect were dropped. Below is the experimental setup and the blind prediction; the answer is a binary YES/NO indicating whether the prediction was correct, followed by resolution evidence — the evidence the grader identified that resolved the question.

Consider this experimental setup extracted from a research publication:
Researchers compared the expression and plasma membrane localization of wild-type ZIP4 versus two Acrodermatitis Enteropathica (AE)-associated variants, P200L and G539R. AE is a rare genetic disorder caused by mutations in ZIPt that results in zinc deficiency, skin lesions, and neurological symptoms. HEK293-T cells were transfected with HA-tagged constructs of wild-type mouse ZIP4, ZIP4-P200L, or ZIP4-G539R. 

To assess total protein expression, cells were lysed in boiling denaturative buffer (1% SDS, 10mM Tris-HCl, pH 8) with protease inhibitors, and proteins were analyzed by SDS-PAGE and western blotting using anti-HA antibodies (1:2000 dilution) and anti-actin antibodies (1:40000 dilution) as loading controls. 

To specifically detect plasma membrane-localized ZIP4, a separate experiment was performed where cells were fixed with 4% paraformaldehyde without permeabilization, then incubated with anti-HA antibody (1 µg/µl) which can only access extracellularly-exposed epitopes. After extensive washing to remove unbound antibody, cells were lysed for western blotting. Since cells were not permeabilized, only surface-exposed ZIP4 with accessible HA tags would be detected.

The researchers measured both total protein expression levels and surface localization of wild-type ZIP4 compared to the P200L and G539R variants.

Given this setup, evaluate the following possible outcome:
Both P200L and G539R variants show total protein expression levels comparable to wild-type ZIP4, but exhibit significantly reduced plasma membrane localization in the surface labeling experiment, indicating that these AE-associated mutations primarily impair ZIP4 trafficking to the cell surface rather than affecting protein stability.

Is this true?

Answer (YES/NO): NO